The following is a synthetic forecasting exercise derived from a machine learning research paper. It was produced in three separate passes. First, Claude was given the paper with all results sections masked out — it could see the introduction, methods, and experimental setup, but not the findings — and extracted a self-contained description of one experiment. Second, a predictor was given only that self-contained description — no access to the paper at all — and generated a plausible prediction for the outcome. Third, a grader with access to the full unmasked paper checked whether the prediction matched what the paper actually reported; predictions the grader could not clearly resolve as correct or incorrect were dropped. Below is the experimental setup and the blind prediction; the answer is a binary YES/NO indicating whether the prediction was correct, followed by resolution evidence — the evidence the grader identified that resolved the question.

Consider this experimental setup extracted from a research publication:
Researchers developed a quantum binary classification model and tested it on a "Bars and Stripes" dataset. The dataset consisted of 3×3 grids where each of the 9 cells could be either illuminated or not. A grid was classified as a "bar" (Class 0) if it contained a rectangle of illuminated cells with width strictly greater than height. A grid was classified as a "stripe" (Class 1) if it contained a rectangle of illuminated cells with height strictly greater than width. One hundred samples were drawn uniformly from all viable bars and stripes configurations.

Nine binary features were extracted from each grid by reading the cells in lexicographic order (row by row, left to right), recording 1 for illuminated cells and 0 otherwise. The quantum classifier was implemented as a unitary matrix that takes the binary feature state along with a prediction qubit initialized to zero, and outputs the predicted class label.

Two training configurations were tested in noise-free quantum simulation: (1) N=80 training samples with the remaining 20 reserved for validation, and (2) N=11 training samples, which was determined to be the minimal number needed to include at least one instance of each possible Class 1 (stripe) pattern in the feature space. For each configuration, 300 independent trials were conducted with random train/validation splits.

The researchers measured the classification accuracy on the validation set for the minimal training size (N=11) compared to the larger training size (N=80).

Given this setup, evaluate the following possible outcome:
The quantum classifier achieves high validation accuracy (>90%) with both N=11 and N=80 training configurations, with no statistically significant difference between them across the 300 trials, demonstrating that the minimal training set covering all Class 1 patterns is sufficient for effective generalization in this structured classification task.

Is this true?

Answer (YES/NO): NO